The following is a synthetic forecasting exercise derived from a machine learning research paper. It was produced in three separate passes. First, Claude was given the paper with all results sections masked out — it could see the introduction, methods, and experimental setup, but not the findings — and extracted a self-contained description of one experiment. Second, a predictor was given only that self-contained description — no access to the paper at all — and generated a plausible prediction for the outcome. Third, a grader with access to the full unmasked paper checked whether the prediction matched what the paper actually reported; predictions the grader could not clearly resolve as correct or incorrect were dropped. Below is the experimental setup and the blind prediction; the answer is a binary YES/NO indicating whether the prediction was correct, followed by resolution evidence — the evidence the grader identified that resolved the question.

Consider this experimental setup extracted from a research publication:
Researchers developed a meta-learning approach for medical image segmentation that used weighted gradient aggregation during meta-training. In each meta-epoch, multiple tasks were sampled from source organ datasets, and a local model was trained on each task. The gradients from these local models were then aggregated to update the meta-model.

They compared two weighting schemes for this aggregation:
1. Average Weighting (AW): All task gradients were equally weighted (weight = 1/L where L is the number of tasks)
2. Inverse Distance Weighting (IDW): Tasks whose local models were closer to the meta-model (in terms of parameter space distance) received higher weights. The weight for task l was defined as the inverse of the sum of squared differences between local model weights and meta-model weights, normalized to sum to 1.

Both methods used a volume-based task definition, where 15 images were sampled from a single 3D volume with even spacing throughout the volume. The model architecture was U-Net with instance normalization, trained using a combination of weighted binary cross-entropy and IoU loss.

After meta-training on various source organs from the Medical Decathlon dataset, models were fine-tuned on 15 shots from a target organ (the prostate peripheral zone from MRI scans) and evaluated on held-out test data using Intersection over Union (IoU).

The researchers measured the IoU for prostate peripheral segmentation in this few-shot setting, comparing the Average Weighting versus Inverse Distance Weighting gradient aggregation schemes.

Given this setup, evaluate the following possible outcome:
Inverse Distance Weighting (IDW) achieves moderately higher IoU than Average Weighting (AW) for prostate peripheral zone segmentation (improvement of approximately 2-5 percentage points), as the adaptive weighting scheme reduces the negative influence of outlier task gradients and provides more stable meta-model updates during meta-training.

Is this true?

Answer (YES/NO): NO